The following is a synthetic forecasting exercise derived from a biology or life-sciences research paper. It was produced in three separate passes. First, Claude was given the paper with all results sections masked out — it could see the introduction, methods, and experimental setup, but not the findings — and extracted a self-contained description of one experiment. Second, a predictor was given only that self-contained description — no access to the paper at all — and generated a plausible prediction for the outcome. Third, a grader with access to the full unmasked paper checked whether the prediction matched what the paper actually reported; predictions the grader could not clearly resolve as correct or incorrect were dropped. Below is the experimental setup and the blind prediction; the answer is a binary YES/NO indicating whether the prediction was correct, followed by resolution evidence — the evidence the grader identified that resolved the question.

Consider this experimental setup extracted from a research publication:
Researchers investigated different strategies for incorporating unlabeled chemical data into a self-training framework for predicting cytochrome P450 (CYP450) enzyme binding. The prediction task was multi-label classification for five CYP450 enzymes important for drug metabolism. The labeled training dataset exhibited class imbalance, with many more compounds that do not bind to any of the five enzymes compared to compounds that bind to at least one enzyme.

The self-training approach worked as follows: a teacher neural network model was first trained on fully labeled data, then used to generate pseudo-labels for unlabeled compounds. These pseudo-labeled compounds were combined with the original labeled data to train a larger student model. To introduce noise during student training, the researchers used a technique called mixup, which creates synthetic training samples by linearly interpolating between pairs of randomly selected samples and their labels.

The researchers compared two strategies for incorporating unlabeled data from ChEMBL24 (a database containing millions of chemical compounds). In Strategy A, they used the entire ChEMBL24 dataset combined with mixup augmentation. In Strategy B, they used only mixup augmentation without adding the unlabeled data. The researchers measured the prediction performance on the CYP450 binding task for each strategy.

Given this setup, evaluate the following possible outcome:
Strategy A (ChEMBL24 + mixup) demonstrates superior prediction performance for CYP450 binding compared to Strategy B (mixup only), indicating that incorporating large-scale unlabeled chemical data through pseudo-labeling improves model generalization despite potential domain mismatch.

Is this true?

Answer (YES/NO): NO